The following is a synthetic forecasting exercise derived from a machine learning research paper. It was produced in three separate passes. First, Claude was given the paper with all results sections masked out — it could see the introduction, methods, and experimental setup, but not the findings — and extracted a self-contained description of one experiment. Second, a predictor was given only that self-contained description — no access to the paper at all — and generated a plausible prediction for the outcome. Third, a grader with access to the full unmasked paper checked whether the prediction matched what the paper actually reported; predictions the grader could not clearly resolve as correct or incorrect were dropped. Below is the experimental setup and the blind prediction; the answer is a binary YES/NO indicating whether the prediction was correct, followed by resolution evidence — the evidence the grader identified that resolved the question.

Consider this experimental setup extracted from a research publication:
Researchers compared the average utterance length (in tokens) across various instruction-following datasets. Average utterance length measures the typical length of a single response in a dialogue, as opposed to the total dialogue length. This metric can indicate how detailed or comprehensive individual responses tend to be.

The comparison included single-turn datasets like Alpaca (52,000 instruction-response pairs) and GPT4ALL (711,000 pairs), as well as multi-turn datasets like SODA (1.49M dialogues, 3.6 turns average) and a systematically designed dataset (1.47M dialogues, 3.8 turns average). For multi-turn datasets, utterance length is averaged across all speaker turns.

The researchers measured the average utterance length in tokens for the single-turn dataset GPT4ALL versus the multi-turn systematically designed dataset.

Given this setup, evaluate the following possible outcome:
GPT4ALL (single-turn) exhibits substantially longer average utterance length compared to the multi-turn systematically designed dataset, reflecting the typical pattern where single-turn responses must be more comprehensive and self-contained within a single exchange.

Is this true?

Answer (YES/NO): NO